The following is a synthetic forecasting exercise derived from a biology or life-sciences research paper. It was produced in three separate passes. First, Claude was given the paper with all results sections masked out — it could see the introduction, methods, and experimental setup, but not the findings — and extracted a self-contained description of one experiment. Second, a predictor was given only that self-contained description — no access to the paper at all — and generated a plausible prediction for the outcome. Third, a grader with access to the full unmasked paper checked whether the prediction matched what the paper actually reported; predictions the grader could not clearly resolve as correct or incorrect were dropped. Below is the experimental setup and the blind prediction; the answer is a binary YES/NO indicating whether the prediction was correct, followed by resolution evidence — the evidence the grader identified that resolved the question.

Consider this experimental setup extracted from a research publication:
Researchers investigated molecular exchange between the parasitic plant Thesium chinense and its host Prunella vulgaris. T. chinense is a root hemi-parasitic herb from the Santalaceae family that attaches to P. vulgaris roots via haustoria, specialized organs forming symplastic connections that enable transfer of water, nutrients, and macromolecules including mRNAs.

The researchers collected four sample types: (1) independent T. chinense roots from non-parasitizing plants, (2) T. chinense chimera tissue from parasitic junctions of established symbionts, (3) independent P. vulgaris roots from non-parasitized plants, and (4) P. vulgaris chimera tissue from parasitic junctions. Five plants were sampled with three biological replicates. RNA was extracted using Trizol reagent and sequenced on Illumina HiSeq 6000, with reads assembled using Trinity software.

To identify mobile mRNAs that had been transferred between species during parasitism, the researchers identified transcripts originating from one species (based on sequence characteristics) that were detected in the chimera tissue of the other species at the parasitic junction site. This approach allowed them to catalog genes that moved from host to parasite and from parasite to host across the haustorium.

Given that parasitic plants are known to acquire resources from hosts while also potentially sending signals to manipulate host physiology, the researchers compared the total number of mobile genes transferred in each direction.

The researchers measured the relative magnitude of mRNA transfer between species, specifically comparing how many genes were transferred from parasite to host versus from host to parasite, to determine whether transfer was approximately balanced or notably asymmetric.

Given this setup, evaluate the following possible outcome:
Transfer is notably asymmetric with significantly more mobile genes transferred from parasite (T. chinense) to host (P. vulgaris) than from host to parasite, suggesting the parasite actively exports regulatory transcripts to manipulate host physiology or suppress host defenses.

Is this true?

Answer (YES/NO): YES